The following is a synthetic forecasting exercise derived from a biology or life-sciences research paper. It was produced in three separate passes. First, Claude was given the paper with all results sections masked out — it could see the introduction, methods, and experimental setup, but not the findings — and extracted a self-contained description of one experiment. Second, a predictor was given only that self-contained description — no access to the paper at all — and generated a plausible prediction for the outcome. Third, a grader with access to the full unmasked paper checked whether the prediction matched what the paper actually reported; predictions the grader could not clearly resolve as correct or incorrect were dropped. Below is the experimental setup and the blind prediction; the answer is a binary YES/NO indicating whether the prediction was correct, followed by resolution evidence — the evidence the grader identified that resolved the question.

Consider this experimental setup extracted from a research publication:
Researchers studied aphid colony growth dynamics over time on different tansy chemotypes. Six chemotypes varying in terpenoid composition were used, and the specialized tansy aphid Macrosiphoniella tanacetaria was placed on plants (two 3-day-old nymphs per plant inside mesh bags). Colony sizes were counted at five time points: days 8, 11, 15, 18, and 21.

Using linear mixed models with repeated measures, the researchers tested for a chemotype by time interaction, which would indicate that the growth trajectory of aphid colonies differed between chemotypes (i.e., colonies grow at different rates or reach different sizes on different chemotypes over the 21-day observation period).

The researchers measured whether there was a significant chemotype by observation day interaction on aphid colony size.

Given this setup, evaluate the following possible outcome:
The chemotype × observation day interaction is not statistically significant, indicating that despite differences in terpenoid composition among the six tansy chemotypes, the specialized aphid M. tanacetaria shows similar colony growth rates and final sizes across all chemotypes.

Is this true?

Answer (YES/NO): NO